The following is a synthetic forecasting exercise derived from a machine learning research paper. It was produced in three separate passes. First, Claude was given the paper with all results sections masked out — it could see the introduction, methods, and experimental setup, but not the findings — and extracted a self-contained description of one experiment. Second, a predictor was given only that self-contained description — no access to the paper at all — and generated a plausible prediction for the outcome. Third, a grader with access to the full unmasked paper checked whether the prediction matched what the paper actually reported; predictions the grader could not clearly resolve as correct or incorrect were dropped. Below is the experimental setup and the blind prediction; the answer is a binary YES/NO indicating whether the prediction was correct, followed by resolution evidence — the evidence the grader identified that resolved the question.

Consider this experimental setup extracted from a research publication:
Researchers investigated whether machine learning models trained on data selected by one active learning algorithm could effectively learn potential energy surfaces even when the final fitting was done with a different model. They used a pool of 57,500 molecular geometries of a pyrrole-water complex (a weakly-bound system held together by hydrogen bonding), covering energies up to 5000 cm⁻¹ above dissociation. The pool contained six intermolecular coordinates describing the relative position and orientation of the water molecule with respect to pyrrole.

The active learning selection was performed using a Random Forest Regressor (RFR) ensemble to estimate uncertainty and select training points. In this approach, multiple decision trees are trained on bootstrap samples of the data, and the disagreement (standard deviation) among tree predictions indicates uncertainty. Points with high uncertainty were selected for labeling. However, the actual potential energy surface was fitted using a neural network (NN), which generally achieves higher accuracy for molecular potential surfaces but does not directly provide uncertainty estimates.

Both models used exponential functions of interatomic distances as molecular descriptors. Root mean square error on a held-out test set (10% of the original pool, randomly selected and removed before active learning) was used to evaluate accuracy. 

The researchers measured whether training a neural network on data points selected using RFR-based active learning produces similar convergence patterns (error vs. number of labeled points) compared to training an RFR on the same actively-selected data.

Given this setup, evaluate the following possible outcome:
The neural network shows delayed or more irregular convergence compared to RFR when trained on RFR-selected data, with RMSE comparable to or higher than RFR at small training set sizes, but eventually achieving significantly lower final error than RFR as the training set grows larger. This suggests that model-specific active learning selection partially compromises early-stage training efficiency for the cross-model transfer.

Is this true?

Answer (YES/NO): NO